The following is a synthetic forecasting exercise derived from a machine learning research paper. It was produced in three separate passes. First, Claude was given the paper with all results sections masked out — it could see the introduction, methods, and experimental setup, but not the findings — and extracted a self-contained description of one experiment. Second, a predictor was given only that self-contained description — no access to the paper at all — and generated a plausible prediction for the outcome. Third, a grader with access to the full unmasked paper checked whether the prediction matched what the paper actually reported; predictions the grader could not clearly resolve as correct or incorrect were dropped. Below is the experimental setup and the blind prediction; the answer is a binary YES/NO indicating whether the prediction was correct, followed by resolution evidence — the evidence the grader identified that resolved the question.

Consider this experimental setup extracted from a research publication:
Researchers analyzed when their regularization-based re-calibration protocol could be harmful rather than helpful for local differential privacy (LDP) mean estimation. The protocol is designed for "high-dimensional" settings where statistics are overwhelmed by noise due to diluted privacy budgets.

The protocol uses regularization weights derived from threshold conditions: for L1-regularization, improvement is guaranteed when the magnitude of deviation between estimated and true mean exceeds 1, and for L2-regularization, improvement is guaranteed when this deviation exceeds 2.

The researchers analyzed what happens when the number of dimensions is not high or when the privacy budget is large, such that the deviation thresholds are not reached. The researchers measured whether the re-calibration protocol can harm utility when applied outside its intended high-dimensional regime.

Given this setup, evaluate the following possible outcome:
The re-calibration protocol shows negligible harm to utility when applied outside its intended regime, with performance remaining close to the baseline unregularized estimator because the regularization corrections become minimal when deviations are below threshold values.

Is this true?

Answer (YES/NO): NO